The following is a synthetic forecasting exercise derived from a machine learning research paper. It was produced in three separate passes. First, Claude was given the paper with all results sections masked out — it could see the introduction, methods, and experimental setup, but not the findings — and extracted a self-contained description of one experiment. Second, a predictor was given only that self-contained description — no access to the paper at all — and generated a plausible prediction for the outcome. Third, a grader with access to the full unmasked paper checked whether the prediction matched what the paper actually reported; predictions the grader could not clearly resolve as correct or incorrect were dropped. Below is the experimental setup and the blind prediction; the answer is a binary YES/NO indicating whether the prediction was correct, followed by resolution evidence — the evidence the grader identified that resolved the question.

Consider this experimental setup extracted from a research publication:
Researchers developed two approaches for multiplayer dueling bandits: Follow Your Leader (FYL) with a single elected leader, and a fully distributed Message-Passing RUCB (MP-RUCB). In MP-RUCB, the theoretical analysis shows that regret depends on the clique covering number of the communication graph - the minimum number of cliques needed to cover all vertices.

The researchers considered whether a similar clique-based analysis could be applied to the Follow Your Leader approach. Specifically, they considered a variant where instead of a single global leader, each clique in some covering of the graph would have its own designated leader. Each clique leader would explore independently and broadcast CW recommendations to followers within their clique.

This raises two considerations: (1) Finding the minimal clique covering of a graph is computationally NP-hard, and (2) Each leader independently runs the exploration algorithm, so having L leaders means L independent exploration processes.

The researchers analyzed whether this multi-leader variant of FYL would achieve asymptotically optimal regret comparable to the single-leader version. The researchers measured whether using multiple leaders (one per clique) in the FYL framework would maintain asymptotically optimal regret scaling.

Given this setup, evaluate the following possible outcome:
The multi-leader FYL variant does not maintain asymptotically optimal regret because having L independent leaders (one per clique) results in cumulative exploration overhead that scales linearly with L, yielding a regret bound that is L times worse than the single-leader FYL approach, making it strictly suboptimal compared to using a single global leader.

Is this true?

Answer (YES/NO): YES